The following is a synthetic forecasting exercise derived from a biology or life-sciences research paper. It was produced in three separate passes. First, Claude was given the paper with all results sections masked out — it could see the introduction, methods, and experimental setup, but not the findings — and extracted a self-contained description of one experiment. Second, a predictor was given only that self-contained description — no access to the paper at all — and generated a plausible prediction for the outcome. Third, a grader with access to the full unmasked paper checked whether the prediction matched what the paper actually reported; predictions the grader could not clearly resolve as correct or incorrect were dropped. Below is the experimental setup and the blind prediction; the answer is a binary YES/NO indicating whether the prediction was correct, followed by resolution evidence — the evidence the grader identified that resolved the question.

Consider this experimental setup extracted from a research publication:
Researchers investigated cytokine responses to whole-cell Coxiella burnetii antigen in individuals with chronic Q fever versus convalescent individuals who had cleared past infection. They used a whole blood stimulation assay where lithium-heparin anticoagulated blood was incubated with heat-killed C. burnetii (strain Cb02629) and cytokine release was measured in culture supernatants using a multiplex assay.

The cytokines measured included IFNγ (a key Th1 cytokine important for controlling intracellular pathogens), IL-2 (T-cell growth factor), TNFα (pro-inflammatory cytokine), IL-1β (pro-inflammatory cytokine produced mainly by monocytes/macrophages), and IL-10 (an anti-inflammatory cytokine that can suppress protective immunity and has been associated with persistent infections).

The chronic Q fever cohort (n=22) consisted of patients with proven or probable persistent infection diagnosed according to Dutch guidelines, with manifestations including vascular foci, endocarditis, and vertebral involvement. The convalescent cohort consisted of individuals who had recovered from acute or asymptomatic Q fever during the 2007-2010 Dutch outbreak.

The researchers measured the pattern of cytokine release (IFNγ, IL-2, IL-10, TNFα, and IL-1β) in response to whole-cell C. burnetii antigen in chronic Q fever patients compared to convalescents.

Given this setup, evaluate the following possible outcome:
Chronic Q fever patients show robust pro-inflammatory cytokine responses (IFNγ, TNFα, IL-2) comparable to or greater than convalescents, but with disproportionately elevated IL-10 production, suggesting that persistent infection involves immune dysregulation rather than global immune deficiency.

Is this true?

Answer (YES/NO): NO